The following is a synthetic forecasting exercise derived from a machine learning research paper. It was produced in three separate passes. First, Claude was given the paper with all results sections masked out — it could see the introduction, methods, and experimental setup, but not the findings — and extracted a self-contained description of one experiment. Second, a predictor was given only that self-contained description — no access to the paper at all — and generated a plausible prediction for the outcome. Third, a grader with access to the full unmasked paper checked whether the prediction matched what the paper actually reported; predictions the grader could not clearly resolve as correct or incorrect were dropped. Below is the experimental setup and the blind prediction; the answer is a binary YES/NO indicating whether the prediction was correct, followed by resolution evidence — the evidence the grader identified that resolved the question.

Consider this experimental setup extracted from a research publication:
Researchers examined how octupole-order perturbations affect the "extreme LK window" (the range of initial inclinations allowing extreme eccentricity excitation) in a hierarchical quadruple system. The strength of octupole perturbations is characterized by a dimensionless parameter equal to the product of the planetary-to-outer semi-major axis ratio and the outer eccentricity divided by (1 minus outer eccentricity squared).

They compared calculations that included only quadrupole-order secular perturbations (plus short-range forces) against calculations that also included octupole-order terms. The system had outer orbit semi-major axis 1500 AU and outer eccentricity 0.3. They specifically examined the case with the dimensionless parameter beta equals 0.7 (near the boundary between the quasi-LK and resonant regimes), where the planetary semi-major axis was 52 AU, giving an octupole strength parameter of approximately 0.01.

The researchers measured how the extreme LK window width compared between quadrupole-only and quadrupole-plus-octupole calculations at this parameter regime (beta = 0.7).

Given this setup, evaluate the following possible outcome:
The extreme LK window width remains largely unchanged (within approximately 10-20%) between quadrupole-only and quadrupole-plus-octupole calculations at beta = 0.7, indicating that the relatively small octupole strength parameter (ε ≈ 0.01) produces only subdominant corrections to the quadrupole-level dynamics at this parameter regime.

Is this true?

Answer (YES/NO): NO